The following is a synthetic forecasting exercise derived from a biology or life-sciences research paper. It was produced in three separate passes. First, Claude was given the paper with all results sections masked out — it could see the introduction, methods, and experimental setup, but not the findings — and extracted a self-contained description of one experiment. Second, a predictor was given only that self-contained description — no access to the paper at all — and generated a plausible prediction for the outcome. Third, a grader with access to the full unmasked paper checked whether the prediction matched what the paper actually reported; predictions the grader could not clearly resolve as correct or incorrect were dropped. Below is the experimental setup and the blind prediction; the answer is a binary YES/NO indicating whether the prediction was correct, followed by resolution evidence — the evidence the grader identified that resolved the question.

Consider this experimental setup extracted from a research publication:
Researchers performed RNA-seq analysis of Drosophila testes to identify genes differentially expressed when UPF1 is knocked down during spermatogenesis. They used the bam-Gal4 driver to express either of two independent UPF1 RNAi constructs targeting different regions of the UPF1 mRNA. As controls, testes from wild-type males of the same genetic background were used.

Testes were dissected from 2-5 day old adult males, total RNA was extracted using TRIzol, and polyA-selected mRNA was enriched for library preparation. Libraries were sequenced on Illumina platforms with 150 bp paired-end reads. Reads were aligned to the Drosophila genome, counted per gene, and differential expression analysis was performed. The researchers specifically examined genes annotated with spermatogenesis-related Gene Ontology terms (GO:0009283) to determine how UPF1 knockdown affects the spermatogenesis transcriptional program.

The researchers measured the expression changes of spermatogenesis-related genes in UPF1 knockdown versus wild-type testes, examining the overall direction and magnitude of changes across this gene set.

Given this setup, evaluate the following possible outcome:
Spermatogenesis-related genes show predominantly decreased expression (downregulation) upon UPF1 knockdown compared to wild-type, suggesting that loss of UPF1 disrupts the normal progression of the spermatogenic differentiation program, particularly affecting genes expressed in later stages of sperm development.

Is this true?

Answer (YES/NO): NO